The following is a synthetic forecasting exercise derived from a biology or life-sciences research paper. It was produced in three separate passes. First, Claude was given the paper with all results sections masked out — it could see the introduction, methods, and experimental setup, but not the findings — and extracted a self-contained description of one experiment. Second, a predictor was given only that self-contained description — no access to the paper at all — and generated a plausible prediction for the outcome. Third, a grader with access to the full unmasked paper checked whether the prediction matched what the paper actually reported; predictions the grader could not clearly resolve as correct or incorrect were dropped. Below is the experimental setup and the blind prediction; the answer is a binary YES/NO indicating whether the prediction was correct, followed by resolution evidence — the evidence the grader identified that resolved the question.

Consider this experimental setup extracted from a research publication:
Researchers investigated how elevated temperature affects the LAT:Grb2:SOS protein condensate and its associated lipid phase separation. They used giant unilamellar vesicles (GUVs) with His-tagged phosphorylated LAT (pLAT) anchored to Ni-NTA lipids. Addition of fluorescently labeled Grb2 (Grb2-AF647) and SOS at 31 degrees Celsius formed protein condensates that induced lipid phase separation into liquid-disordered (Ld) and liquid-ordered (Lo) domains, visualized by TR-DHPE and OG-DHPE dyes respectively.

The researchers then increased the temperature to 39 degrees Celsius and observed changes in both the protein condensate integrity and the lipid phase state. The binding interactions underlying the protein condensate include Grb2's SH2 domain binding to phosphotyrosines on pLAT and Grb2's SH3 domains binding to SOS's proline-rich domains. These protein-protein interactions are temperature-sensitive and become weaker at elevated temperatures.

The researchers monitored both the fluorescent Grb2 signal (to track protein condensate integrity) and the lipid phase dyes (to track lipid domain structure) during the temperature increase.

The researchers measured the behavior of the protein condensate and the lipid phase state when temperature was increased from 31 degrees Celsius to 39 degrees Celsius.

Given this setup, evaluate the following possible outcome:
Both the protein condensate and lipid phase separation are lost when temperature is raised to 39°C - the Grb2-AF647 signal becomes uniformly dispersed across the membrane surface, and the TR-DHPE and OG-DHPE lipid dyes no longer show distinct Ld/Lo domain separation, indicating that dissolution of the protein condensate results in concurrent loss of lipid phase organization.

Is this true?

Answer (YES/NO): NO